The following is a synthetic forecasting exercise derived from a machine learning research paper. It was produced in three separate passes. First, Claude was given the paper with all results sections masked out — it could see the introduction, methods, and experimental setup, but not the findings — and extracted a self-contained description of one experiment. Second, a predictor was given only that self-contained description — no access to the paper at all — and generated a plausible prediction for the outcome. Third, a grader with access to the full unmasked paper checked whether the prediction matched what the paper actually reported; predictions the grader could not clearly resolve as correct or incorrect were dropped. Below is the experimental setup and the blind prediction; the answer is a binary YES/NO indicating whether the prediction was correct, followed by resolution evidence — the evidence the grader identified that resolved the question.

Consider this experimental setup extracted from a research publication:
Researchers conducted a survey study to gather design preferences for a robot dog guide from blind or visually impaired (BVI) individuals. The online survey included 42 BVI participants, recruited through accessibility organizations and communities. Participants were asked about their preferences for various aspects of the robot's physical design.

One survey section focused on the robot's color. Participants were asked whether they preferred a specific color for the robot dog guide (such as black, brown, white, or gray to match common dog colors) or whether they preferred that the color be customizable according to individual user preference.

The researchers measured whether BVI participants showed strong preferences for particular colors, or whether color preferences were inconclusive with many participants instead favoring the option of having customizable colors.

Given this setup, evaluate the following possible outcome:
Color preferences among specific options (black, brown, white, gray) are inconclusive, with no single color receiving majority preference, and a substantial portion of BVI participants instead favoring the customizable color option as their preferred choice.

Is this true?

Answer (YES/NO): YES